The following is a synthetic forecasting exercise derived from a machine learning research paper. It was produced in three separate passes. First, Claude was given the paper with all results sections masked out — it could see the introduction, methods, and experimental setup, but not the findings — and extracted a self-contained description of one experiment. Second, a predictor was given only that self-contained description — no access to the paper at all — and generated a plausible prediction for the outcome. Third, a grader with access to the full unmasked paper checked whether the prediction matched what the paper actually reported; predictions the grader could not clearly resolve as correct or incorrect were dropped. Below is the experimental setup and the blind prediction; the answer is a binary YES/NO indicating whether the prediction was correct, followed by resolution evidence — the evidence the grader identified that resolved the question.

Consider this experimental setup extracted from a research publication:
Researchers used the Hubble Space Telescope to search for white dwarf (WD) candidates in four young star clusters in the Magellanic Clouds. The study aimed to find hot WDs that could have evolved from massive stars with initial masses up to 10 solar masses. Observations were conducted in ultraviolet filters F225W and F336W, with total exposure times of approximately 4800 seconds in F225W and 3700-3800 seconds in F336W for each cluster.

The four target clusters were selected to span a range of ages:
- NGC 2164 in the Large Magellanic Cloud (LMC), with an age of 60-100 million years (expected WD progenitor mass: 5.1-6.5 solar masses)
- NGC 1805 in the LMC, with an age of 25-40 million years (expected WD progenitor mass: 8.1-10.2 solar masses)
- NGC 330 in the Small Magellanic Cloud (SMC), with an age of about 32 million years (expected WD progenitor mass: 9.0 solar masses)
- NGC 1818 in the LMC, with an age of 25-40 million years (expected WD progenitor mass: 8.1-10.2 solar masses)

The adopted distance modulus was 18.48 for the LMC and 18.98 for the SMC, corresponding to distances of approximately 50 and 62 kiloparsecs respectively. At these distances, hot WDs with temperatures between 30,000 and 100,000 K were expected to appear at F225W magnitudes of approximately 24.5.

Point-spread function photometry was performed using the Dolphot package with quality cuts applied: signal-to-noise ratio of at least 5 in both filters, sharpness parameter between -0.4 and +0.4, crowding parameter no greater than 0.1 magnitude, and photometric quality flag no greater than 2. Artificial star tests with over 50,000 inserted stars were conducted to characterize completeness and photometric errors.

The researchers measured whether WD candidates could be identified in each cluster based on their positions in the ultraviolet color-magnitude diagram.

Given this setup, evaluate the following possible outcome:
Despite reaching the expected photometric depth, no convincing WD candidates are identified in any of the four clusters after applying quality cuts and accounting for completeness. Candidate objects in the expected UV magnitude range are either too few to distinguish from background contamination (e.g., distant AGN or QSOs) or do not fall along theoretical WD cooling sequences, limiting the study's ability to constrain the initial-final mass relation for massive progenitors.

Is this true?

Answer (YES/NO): NO